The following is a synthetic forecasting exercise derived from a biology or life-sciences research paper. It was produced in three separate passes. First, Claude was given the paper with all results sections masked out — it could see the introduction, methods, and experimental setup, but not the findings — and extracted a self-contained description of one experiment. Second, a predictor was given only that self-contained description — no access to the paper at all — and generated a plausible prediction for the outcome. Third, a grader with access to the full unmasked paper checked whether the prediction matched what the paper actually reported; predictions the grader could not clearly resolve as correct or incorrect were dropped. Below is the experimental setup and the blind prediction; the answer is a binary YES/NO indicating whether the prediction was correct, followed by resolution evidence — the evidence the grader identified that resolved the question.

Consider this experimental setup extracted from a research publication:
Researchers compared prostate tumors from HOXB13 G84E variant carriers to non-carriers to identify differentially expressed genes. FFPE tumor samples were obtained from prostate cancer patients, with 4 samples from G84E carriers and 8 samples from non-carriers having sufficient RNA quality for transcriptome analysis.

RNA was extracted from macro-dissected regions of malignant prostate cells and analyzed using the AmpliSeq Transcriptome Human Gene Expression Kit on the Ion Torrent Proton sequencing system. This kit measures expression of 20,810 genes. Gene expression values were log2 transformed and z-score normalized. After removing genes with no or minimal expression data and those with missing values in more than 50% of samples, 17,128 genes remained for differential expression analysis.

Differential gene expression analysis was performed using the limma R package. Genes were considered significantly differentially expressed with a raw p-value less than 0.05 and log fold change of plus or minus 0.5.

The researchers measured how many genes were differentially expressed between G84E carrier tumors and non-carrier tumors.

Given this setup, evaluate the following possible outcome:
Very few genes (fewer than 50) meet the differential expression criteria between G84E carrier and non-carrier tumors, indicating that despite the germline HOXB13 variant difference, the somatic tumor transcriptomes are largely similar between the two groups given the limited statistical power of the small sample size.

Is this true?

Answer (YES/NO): NO